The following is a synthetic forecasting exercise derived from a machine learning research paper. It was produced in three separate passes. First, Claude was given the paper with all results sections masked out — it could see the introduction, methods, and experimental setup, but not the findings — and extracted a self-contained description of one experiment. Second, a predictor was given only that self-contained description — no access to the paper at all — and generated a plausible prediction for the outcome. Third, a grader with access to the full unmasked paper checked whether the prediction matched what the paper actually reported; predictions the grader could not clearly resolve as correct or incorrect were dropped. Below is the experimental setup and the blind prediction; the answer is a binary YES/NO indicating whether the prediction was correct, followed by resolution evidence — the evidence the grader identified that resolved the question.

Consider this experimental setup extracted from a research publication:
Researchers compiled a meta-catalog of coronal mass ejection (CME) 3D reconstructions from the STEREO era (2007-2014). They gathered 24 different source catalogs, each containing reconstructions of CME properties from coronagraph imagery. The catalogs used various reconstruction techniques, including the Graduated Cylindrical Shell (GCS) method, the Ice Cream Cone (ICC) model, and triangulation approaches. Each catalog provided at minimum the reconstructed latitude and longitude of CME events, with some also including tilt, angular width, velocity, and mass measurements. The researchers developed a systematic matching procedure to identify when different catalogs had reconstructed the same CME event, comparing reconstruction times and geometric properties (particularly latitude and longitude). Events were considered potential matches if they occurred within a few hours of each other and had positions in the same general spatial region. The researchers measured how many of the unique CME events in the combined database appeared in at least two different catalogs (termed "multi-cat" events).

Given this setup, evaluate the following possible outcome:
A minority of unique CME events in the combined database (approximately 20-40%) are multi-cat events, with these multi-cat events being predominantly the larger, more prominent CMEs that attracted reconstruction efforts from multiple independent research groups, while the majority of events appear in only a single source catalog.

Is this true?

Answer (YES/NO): YES